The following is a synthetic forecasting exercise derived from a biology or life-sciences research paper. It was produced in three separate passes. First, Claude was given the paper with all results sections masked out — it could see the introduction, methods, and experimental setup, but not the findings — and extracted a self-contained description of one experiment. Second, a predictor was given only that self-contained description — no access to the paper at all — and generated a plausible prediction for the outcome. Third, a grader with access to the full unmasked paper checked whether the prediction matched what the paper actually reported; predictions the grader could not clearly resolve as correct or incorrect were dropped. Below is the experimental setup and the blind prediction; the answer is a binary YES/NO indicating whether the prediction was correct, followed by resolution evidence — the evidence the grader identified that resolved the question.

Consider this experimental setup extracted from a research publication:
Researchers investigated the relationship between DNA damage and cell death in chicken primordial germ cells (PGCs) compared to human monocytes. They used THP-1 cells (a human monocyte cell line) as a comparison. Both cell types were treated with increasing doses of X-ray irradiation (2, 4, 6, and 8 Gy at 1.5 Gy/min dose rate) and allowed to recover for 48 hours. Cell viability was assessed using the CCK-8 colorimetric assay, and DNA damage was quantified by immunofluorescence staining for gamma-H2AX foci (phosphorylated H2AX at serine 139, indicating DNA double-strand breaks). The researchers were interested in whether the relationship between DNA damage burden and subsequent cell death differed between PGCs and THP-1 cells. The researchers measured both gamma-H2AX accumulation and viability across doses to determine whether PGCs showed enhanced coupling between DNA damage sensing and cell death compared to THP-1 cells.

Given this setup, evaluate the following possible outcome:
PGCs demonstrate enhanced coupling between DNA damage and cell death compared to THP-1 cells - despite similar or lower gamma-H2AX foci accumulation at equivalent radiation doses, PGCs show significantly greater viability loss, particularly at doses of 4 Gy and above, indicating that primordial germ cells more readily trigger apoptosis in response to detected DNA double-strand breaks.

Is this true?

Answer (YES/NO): NO